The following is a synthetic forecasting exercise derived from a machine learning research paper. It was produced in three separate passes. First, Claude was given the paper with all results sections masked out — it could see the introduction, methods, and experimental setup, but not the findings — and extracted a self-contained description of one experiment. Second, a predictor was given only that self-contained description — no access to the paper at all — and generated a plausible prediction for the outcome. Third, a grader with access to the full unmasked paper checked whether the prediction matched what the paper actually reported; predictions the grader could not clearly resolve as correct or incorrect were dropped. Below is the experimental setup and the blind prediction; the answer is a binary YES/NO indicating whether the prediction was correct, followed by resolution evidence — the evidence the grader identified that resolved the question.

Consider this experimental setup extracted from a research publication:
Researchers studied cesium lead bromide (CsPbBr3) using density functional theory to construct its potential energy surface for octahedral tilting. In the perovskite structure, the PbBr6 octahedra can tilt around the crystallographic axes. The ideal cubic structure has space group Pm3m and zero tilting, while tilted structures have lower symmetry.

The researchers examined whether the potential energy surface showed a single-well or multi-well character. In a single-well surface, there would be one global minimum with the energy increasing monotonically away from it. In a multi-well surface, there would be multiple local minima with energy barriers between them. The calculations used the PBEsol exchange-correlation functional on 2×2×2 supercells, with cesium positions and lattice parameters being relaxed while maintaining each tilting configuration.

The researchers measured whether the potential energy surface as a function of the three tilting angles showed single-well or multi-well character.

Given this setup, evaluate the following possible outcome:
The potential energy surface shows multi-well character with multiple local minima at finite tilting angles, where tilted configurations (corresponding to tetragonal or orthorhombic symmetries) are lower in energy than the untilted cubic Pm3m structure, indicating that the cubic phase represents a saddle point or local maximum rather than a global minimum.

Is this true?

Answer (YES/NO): YES